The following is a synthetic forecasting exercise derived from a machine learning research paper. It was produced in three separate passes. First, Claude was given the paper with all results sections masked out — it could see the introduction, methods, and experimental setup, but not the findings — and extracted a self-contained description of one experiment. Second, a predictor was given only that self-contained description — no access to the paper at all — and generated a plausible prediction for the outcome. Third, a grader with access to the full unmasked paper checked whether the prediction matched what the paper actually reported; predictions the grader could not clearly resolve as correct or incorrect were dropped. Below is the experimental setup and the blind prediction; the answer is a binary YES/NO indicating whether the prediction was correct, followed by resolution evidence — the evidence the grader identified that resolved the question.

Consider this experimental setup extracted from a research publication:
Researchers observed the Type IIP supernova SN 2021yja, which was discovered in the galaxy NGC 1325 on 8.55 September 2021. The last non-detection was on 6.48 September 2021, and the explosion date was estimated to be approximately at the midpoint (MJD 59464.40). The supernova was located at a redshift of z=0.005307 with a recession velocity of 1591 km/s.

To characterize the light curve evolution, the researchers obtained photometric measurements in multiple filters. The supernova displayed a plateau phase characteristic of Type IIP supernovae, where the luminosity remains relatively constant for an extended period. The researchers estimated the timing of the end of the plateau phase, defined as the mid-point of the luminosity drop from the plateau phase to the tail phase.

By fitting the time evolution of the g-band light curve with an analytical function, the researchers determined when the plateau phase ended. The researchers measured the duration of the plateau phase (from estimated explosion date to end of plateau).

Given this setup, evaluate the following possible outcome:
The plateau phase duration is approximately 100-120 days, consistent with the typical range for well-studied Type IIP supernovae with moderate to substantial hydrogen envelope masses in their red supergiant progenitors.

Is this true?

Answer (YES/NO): NO